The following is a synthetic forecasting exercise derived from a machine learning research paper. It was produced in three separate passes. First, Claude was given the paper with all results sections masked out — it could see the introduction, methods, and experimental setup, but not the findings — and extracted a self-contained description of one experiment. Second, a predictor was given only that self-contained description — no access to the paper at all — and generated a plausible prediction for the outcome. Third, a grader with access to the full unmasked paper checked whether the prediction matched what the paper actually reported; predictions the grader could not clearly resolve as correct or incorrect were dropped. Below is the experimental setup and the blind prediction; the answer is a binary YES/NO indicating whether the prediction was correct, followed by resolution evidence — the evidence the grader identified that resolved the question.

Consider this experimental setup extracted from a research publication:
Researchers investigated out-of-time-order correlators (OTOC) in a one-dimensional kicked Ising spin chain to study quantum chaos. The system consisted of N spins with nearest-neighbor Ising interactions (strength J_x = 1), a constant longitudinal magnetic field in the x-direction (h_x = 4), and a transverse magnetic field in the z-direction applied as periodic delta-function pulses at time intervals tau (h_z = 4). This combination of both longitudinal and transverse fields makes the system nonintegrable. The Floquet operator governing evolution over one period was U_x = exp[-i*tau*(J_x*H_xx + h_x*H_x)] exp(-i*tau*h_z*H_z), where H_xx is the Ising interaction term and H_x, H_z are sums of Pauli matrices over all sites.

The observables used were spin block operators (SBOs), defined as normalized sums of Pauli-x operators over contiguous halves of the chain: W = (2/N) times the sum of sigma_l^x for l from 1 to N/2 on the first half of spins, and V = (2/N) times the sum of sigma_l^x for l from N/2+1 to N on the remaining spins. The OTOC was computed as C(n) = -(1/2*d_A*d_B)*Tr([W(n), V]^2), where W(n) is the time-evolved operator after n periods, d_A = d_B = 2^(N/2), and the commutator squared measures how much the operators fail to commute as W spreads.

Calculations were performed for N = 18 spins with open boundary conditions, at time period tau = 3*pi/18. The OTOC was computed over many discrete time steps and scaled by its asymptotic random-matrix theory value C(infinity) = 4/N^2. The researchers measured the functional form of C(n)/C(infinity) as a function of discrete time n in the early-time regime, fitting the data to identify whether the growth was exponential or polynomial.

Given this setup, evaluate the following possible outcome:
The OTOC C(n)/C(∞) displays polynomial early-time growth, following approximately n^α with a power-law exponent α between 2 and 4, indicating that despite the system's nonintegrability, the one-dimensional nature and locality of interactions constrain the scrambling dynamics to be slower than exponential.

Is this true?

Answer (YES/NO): NO